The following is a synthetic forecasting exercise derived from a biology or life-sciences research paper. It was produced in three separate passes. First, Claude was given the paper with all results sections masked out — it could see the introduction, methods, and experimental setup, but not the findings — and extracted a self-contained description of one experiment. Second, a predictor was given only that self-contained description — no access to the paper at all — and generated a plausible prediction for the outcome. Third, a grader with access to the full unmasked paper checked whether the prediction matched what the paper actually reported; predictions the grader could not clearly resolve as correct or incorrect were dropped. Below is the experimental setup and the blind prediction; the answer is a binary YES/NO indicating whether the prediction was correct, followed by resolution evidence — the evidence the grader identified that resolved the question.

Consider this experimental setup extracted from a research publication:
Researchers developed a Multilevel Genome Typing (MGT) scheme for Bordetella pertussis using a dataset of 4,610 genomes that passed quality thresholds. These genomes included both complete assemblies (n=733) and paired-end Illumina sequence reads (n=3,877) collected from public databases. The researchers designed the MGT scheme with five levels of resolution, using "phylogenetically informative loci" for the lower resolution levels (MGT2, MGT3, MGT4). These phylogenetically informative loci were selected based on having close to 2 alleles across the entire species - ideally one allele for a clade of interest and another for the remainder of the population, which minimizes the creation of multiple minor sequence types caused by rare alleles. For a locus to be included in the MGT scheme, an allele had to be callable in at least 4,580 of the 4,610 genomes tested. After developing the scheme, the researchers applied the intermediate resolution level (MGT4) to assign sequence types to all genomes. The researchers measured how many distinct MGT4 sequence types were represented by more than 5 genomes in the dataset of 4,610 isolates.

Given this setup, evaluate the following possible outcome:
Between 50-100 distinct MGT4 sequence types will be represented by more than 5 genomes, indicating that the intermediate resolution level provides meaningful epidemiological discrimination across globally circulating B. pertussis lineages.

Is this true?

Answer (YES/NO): YES